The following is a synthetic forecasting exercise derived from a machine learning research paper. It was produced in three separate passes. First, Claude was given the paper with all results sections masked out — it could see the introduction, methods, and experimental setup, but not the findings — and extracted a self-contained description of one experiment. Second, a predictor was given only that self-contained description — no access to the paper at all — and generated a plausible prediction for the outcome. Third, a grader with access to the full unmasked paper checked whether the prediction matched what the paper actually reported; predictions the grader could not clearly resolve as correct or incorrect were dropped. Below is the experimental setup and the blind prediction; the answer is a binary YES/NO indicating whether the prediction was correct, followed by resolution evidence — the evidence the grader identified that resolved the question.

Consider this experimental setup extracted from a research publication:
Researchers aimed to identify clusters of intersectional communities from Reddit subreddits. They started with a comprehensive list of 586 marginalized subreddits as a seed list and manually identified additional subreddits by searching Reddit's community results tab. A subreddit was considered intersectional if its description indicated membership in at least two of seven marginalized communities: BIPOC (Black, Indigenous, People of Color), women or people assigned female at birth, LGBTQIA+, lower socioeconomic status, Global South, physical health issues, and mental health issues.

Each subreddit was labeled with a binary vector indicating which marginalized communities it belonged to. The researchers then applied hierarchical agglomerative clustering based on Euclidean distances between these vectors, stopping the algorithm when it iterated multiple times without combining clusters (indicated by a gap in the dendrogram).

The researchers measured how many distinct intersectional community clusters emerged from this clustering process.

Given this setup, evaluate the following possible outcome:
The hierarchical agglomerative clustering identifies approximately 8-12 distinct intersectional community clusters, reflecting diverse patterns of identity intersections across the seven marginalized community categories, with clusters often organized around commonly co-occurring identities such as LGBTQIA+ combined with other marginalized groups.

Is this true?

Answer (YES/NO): YES